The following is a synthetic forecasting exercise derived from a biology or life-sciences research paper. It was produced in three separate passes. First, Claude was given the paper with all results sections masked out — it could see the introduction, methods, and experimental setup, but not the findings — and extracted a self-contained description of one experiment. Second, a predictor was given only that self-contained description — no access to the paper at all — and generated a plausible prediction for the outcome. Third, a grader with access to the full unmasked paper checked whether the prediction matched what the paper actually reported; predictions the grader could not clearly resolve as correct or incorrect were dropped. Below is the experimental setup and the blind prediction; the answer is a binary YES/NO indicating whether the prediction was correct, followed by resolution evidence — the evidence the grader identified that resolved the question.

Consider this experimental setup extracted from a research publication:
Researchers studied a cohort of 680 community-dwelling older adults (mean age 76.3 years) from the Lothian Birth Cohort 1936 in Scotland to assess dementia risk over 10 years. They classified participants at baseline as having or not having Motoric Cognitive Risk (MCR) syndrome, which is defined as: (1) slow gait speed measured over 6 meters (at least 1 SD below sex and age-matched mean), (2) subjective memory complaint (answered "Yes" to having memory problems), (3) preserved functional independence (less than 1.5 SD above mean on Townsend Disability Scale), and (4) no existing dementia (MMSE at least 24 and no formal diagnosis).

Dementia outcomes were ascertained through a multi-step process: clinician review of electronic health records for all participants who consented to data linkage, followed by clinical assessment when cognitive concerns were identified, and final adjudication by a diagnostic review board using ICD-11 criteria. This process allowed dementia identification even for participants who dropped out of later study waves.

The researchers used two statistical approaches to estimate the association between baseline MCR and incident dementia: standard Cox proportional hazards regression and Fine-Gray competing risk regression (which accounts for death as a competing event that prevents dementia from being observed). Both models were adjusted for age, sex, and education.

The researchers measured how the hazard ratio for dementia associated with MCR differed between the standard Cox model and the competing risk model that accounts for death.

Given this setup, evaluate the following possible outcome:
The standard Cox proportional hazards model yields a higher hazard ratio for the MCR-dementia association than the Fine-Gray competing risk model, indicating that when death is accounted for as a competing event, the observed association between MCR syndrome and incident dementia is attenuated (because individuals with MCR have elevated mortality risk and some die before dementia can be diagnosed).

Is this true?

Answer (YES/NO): YES